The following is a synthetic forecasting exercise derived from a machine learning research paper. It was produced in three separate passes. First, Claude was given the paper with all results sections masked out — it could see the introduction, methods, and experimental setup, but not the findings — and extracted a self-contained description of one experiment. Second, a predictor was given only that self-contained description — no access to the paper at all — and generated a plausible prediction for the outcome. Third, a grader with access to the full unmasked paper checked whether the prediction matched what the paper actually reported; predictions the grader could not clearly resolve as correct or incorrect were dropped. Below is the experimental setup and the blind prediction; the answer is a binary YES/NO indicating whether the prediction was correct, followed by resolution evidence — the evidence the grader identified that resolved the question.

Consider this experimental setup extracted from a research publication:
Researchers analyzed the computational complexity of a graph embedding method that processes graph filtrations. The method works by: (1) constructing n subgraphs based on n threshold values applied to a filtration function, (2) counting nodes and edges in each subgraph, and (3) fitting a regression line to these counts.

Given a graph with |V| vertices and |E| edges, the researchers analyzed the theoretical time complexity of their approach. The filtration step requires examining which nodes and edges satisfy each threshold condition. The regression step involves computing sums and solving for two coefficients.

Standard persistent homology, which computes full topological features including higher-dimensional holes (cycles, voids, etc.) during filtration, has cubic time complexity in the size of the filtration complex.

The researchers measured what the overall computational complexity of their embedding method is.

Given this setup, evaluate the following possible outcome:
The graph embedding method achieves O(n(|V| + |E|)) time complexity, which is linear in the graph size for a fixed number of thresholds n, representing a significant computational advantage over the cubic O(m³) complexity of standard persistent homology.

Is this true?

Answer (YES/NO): YES